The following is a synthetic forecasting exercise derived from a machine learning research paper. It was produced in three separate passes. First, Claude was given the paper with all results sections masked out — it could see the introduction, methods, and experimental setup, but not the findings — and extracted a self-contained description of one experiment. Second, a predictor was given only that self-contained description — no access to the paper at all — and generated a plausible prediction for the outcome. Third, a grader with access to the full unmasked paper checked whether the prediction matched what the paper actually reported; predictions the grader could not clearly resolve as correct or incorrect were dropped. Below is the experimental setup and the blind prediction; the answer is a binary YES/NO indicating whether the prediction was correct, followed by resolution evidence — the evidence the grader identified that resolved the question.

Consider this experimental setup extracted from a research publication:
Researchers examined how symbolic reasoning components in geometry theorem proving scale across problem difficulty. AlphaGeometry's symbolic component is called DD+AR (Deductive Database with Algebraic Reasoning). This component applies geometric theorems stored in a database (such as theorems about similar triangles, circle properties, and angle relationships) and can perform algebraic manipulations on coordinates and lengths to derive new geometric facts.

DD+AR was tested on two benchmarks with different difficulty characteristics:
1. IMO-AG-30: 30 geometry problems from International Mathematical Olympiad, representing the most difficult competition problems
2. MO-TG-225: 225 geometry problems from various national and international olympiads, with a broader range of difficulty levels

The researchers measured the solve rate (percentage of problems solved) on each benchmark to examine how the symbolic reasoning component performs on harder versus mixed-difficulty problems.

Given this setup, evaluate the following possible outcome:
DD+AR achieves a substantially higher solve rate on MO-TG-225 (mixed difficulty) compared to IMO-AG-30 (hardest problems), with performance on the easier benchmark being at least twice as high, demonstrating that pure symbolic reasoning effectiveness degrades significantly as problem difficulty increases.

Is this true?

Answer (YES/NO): NO